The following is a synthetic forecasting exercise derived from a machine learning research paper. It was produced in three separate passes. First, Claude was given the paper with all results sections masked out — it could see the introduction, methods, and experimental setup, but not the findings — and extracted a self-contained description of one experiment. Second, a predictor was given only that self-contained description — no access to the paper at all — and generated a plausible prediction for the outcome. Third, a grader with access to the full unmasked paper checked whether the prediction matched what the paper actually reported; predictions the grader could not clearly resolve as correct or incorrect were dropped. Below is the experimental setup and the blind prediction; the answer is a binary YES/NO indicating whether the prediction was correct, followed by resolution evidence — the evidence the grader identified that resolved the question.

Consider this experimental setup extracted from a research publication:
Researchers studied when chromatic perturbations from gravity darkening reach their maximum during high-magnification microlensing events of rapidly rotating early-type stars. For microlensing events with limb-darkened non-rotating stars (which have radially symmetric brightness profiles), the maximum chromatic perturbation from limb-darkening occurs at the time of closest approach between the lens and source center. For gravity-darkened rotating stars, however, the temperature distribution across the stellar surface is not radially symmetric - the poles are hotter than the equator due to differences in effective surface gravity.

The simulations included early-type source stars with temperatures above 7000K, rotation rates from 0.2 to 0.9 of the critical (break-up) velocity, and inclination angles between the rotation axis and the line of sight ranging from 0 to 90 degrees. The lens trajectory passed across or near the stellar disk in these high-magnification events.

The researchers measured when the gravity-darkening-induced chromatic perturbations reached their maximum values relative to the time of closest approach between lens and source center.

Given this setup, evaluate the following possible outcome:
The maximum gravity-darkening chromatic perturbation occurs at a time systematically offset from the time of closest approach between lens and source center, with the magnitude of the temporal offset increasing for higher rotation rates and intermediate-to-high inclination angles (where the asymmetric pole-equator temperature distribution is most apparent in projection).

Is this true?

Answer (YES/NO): NO